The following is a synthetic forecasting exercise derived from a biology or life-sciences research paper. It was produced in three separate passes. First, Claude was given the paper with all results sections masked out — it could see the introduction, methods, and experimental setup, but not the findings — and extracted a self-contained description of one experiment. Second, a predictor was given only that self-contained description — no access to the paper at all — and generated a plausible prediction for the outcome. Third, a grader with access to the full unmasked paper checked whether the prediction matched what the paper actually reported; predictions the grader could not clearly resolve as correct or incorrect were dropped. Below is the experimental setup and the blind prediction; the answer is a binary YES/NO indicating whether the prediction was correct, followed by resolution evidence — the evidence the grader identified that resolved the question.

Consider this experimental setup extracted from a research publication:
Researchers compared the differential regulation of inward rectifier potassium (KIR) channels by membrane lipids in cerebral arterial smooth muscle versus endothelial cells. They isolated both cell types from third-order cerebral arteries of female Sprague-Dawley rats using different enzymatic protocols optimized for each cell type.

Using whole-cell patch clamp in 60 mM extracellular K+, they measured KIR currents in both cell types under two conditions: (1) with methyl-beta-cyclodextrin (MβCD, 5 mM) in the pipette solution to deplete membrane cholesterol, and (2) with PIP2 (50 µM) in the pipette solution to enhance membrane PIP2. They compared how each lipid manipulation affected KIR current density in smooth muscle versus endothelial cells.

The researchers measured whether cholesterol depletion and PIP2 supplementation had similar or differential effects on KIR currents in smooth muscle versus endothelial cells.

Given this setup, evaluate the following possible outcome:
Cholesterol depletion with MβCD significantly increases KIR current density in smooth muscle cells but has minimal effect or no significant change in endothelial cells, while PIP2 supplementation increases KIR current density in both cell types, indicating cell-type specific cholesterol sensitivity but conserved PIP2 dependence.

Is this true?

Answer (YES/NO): NO